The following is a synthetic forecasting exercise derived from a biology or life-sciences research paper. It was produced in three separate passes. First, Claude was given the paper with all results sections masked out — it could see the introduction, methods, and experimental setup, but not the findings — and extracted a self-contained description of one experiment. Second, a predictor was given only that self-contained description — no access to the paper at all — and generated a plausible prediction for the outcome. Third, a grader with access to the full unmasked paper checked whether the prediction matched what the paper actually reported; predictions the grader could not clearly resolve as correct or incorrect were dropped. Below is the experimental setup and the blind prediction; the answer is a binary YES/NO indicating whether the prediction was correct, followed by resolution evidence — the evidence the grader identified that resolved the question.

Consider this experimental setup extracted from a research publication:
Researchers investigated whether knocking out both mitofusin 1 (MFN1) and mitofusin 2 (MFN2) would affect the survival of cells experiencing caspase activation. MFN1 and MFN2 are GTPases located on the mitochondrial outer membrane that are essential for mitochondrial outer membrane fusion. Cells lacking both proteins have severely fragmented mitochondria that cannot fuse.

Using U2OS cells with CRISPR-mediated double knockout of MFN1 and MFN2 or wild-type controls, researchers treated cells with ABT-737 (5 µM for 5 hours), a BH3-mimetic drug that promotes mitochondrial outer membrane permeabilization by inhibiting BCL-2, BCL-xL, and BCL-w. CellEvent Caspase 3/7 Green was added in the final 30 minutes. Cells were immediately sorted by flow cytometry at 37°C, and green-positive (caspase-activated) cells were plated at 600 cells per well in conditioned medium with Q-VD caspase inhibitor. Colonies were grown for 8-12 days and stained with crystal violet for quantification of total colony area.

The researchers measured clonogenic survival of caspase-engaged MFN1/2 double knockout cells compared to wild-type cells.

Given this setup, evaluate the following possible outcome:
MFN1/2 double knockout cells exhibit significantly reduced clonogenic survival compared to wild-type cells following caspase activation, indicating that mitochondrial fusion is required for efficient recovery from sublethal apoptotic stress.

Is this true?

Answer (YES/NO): NO